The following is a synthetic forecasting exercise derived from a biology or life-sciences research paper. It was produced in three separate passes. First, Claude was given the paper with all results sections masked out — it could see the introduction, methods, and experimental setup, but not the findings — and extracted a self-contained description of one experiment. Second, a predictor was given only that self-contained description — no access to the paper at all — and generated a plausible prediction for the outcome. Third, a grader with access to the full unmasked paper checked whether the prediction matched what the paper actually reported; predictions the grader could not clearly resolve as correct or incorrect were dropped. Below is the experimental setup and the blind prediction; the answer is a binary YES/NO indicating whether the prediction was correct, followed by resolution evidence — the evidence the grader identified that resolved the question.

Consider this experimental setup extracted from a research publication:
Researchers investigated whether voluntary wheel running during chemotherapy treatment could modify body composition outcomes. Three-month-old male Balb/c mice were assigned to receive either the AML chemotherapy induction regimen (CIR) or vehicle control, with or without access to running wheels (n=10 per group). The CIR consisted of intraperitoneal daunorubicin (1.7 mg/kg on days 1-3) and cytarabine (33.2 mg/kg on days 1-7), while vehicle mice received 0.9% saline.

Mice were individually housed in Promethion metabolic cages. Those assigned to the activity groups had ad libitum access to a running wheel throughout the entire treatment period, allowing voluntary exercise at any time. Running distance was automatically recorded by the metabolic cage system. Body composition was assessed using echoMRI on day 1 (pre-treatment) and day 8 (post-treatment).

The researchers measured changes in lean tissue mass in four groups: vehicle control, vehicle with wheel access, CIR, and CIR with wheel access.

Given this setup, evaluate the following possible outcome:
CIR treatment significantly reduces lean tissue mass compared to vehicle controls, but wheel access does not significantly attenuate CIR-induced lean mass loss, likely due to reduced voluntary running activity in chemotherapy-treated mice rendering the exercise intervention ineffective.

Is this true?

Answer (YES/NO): YES